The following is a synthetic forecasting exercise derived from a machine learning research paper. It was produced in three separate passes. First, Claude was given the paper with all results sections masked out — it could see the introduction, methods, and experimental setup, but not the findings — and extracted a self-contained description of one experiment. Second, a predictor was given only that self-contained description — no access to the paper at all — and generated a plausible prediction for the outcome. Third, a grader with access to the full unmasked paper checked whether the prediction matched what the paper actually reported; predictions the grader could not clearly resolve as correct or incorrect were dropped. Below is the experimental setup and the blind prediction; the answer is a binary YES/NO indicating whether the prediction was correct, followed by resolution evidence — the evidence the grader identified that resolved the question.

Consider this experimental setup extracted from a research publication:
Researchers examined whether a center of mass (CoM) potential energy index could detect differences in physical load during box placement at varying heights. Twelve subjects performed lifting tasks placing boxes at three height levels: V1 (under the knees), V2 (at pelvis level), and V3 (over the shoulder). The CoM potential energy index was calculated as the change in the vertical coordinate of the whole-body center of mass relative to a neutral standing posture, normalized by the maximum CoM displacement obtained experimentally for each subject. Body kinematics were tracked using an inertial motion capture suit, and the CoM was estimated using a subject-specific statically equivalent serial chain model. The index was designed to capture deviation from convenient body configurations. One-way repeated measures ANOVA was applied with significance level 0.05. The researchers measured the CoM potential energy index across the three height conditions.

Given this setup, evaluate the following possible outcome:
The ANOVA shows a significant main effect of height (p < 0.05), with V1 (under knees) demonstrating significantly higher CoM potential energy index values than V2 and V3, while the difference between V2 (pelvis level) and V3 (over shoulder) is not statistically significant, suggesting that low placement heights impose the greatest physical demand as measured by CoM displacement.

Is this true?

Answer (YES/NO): NO